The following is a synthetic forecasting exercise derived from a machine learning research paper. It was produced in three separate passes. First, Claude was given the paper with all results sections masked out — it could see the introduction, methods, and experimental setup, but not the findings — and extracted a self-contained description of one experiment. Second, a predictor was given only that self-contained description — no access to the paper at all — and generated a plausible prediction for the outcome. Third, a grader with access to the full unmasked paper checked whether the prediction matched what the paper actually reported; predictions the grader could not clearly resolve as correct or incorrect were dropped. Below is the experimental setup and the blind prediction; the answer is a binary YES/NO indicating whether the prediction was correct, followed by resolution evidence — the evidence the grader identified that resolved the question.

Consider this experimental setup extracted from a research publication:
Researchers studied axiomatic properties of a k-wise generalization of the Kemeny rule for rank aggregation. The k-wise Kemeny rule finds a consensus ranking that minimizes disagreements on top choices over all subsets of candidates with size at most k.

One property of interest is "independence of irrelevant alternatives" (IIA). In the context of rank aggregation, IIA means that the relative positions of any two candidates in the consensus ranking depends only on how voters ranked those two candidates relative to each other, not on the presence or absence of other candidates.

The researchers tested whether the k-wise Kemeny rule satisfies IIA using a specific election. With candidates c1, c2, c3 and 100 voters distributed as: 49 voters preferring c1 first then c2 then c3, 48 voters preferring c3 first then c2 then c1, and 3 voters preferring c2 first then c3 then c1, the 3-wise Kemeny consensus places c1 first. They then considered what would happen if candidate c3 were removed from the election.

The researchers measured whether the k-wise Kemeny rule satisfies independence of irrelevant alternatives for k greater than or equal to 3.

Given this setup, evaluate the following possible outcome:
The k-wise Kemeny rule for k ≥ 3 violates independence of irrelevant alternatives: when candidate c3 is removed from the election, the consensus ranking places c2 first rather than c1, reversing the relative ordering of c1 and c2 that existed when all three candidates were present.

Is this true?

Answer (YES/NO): YES